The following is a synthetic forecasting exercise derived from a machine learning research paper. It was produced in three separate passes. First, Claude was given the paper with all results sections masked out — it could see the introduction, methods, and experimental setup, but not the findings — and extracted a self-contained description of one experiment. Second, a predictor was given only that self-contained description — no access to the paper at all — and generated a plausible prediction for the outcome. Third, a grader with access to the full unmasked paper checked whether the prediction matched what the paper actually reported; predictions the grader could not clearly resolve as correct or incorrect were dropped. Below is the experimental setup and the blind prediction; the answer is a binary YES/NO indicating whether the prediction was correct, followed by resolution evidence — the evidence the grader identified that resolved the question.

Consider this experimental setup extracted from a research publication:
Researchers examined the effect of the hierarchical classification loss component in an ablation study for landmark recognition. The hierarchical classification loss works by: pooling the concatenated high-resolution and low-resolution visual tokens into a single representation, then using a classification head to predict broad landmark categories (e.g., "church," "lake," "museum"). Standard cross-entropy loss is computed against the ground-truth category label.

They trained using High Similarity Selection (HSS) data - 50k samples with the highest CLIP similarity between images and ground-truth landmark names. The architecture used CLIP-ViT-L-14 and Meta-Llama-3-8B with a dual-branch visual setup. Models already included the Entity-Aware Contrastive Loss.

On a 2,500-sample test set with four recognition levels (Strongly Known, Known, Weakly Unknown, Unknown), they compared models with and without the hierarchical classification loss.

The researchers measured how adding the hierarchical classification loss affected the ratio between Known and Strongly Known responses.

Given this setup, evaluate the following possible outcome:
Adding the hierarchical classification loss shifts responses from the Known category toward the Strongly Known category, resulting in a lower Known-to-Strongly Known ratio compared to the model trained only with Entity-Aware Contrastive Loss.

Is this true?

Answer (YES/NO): NO